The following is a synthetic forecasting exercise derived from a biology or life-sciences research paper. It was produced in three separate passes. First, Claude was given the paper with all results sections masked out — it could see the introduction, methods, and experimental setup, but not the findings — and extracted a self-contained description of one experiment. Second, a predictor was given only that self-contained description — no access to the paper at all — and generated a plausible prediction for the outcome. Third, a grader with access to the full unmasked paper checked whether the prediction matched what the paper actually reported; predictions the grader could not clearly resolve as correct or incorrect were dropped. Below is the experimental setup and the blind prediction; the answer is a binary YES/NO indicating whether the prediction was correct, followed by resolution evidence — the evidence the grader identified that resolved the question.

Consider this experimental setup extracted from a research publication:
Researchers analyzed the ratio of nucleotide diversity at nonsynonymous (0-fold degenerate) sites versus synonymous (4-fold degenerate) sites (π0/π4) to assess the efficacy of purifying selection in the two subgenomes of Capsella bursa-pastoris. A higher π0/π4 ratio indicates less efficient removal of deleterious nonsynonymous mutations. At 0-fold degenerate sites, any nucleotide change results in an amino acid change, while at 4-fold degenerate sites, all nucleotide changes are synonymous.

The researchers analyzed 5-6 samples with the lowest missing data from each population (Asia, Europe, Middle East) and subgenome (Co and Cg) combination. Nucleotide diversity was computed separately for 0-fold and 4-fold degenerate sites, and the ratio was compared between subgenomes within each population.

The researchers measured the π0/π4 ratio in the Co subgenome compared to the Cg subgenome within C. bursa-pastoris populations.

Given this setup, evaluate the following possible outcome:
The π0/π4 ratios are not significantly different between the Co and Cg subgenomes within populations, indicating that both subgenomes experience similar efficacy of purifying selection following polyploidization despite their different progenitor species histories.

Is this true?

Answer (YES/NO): NO